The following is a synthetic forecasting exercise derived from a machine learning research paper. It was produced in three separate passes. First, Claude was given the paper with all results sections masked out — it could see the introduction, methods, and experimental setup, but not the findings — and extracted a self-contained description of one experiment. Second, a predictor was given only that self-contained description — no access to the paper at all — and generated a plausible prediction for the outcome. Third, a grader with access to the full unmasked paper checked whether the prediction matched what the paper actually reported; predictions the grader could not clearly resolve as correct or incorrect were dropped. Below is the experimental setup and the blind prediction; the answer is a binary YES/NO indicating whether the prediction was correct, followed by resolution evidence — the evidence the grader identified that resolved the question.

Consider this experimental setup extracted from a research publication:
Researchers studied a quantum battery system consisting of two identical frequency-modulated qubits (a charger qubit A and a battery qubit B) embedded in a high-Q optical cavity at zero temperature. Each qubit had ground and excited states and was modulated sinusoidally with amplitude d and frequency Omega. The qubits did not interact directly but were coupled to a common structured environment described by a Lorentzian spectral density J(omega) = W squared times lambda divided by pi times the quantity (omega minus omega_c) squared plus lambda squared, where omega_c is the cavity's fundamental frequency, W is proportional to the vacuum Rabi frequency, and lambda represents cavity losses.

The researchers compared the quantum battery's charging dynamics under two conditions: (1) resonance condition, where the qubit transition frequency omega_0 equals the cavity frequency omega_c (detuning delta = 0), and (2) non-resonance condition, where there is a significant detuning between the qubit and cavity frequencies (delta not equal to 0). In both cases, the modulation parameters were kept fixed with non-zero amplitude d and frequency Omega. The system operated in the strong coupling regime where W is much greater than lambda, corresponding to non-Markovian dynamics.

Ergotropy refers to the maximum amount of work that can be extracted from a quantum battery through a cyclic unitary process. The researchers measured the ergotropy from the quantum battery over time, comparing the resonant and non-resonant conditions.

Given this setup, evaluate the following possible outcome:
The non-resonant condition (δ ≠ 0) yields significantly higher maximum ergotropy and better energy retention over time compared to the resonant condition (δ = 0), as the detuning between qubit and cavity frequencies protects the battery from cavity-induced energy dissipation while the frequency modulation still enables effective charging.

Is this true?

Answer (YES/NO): YES